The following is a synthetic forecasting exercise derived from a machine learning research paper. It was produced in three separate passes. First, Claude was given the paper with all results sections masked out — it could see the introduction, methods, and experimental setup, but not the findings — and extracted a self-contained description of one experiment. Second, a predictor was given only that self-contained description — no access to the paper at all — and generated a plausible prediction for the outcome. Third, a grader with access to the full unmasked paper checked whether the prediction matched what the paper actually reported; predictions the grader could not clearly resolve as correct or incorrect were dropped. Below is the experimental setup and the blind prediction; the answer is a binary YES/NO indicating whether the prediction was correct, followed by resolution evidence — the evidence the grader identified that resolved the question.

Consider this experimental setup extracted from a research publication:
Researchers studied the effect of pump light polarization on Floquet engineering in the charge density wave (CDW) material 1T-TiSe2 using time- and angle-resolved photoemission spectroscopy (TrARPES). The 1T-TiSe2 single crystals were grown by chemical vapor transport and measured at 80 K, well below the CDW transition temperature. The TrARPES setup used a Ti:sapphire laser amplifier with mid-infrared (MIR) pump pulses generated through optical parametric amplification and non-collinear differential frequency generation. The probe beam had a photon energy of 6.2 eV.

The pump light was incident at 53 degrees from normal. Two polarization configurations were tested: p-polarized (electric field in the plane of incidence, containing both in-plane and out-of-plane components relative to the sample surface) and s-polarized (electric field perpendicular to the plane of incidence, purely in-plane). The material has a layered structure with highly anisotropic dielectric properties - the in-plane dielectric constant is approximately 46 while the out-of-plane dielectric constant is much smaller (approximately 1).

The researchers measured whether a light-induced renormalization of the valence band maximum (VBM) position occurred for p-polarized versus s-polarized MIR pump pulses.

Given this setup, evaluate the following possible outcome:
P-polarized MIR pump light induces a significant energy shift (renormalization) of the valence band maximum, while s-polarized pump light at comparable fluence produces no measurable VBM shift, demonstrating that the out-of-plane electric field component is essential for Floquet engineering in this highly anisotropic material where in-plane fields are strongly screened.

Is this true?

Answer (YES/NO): YES